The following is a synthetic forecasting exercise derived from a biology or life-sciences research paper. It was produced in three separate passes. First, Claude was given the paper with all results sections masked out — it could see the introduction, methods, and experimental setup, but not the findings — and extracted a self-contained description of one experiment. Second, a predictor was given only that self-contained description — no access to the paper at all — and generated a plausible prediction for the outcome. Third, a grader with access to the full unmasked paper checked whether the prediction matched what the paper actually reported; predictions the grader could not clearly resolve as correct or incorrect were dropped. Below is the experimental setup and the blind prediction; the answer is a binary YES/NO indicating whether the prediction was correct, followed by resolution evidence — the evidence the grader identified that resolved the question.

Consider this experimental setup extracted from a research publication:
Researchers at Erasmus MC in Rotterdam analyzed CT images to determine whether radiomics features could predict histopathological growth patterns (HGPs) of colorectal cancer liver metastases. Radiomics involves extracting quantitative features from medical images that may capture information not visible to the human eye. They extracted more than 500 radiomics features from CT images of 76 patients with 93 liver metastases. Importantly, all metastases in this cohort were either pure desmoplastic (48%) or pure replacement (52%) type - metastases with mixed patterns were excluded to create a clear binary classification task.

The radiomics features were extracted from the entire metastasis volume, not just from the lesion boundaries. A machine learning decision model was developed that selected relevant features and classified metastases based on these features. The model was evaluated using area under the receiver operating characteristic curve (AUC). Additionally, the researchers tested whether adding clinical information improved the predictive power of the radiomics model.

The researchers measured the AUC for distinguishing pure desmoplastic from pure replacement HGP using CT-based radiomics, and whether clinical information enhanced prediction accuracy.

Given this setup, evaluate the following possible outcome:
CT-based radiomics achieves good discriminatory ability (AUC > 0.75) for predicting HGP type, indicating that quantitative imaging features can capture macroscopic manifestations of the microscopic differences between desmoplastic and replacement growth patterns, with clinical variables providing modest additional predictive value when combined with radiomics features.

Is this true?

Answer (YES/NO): NO